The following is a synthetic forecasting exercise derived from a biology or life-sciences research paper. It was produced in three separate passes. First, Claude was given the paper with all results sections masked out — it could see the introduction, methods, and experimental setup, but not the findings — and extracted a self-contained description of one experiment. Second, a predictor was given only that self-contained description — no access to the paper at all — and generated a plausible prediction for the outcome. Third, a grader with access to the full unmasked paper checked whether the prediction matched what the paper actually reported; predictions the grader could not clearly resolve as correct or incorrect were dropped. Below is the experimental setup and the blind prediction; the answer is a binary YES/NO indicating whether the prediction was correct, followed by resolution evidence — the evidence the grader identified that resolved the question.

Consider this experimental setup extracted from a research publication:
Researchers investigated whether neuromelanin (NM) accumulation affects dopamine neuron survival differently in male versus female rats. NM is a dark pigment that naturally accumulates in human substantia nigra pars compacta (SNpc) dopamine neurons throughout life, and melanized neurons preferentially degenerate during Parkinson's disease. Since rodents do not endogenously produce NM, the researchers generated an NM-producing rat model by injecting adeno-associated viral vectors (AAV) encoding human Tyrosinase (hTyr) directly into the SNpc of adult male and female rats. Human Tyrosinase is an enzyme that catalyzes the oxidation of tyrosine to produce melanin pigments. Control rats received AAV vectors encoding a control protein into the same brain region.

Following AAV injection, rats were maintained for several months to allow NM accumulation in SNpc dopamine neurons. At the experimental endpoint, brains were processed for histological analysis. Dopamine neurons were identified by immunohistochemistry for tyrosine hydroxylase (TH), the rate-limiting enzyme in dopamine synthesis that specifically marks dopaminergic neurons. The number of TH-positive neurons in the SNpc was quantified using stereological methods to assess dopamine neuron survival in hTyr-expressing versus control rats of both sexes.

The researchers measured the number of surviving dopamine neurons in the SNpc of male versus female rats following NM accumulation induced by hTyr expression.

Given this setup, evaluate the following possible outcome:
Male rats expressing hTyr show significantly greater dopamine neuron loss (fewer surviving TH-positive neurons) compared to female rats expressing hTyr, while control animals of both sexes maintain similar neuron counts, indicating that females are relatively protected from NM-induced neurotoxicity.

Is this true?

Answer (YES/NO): NO